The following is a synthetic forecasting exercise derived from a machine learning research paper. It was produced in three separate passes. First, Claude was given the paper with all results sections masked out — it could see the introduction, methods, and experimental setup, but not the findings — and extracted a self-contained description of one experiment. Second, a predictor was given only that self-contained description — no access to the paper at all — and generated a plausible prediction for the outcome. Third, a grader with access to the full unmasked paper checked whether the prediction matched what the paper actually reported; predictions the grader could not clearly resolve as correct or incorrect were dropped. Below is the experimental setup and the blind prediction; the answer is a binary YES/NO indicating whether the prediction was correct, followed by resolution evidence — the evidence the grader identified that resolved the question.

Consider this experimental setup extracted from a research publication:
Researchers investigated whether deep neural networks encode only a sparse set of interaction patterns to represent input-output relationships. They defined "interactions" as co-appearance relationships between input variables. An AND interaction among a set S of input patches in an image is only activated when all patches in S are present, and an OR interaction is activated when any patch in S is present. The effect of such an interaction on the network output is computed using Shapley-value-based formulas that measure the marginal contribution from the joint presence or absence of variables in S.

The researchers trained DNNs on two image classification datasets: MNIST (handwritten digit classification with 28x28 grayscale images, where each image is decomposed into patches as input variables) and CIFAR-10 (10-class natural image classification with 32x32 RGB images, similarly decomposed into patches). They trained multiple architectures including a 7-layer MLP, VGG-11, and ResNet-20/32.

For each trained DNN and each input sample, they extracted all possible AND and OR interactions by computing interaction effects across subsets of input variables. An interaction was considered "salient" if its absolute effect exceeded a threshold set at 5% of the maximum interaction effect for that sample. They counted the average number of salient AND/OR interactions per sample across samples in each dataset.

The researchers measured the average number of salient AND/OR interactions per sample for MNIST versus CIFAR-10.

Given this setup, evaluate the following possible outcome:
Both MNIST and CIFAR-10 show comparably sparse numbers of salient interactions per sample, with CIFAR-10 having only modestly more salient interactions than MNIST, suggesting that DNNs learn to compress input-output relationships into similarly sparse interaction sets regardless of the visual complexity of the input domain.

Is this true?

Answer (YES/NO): NO